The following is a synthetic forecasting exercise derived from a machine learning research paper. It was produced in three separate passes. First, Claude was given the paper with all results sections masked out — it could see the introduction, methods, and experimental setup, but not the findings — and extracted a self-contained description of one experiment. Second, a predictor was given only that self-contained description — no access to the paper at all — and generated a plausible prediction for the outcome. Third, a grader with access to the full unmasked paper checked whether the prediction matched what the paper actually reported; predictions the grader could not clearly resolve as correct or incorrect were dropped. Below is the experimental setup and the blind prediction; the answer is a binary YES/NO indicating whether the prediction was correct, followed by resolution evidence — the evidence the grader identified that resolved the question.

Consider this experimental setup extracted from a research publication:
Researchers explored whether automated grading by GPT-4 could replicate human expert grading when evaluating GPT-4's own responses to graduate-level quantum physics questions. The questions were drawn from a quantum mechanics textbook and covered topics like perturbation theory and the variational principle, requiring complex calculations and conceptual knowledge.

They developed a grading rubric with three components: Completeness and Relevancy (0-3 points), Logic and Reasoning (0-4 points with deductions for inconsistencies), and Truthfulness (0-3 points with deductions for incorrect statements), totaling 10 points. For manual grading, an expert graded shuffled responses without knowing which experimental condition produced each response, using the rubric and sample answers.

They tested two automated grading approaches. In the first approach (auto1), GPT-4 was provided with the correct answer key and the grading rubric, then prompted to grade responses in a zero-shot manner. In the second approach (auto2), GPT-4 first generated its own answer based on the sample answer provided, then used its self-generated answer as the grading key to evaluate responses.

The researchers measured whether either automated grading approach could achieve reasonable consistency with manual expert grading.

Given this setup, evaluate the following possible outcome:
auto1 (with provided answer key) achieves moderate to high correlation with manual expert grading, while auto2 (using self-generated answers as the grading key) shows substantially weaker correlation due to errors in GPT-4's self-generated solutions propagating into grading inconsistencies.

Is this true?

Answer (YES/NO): NO